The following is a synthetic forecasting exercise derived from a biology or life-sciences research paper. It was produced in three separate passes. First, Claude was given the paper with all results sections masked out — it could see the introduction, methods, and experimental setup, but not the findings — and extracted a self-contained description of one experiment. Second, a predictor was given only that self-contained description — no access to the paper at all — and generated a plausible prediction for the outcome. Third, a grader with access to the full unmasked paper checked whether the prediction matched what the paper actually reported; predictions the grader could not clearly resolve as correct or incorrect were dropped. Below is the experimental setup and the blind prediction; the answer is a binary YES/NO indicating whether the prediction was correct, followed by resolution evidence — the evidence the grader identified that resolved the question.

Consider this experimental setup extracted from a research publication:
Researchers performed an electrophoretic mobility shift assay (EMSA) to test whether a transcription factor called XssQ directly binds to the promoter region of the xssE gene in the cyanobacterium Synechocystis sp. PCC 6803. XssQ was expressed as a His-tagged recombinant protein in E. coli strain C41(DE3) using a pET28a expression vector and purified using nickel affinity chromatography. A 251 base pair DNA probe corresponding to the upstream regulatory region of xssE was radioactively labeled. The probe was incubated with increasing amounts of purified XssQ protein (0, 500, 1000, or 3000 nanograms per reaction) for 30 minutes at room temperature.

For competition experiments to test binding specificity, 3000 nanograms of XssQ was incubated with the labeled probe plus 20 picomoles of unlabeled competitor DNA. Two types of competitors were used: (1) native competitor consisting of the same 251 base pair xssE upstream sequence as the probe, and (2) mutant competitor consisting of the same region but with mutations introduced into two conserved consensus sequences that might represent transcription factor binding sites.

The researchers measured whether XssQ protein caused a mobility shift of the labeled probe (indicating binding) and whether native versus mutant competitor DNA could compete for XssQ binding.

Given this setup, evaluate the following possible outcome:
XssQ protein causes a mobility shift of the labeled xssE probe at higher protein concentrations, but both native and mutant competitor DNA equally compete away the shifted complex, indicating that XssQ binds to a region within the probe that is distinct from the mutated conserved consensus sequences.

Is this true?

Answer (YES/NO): NO